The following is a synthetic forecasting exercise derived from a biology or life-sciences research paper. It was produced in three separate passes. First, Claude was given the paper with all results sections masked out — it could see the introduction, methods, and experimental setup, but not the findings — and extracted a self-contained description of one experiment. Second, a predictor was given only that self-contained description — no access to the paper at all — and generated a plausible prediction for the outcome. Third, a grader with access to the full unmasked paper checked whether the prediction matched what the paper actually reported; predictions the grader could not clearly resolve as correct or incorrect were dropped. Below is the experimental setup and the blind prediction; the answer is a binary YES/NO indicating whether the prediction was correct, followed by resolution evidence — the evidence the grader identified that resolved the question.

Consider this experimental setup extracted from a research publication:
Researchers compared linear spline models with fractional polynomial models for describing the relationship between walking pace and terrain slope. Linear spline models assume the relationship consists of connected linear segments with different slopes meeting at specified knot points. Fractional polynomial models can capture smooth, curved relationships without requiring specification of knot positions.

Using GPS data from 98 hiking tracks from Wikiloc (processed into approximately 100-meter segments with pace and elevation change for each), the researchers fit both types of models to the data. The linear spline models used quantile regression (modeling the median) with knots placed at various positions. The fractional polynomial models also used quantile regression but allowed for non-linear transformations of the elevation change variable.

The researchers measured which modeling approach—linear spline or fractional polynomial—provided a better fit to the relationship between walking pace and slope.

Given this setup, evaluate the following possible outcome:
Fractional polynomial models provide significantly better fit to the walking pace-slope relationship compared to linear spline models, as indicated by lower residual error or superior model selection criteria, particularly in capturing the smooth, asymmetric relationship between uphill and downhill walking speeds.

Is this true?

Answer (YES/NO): NO